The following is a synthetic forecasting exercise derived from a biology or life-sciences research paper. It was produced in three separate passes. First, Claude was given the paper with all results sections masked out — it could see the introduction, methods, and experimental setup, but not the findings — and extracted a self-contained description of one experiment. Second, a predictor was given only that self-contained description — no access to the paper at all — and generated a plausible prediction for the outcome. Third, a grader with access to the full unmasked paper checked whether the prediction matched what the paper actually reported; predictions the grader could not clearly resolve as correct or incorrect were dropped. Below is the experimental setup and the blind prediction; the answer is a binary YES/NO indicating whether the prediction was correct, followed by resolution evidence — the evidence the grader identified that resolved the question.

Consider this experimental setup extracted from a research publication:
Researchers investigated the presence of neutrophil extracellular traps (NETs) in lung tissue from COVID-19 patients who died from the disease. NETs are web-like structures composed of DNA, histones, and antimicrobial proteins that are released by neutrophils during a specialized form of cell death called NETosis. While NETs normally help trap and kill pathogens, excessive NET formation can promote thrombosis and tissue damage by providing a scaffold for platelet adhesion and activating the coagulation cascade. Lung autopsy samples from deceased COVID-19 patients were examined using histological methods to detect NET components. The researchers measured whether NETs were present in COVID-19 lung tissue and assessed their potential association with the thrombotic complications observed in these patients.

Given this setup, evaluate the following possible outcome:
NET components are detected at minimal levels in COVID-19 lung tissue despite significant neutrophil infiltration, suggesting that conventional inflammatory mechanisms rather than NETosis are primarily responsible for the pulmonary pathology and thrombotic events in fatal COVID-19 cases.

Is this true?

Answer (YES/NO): NO